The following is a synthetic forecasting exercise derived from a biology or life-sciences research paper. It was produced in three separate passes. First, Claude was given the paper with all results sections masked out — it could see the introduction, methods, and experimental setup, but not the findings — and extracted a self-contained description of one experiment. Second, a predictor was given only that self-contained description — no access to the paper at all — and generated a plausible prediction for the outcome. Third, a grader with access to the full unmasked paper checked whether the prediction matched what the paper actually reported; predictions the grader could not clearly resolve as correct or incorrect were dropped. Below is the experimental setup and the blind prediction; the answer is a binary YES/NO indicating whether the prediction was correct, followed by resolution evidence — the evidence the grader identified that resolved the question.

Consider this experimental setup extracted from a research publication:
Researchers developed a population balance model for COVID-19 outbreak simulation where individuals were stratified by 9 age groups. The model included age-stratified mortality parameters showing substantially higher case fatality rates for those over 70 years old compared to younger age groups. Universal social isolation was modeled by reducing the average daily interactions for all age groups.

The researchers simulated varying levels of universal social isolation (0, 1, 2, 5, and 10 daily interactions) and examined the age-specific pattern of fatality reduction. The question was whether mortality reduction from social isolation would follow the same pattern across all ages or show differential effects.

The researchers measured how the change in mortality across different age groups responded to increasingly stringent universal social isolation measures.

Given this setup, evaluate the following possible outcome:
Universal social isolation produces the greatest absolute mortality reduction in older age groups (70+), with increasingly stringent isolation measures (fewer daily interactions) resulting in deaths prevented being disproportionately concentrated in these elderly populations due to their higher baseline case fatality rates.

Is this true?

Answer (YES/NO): YES